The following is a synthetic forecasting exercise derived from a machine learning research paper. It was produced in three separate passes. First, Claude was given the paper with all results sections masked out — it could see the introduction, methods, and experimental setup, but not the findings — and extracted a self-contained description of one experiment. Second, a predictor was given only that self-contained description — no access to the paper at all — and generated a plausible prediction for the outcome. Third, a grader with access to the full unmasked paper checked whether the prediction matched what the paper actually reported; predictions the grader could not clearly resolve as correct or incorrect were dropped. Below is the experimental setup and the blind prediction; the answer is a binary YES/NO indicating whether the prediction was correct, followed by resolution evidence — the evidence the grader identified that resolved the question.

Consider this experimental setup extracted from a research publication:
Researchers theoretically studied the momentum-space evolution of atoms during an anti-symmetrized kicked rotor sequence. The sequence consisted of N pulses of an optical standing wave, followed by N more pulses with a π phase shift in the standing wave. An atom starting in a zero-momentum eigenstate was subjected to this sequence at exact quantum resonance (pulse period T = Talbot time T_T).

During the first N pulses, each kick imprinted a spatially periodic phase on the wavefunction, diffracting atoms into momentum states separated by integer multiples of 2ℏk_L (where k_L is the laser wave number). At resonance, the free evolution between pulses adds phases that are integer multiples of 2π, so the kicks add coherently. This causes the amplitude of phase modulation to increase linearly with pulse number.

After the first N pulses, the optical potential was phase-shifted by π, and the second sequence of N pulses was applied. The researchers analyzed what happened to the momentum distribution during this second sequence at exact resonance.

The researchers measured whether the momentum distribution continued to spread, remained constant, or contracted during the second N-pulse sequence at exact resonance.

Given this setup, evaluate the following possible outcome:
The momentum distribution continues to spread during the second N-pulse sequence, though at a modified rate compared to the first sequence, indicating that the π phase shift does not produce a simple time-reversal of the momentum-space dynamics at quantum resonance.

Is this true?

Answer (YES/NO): NO